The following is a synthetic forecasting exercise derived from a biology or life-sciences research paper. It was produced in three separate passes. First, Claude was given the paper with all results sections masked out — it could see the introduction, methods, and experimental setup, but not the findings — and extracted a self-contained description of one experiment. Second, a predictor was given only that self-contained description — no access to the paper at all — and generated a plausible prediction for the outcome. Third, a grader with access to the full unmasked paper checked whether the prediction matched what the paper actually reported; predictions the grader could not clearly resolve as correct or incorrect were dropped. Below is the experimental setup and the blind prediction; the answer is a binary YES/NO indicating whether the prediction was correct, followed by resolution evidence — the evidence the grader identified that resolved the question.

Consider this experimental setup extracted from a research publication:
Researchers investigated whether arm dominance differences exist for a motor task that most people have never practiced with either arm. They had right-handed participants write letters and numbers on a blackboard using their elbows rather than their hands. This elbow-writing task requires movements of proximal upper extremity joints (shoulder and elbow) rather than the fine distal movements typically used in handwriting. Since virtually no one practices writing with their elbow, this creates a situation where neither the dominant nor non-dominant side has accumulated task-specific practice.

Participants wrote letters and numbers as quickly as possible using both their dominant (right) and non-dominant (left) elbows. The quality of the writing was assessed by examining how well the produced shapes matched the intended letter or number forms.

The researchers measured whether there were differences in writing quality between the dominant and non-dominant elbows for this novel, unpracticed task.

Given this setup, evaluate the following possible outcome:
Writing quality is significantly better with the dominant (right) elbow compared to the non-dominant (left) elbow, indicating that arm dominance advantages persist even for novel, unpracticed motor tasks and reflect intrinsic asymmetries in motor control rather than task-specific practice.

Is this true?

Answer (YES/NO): NO